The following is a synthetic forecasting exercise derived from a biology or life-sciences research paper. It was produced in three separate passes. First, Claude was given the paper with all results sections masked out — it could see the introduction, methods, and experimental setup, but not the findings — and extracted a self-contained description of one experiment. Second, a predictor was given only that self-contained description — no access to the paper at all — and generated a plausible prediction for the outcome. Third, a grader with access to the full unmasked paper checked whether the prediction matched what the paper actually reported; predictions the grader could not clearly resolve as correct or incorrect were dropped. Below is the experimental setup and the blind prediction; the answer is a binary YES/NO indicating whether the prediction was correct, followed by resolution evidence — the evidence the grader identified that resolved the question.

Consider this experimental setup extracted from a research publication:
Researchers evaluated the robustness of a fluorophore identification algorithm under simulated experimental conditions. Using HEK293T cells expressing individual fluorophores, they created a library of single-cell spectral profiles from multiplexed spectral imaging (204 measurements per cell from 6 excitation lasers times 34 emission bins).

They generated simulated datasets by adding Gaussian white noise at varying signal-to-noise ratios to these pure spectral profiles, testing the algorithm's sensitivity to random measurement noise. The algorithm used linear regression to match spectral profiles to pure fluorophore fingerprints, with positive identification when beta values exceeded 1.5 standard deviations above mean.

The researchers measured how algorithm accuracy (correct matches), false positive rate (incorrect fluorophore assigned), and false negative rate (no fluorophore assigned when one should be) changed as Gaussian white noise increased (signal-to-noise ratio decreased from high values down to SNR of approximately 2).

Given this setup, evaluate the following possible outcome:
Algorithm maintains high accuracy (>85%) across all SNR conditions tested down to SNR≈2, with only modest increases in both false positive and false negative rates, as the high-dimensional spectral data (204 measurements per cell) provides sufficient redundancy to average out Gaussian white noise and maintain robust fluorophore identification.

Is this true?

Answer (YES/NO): NO